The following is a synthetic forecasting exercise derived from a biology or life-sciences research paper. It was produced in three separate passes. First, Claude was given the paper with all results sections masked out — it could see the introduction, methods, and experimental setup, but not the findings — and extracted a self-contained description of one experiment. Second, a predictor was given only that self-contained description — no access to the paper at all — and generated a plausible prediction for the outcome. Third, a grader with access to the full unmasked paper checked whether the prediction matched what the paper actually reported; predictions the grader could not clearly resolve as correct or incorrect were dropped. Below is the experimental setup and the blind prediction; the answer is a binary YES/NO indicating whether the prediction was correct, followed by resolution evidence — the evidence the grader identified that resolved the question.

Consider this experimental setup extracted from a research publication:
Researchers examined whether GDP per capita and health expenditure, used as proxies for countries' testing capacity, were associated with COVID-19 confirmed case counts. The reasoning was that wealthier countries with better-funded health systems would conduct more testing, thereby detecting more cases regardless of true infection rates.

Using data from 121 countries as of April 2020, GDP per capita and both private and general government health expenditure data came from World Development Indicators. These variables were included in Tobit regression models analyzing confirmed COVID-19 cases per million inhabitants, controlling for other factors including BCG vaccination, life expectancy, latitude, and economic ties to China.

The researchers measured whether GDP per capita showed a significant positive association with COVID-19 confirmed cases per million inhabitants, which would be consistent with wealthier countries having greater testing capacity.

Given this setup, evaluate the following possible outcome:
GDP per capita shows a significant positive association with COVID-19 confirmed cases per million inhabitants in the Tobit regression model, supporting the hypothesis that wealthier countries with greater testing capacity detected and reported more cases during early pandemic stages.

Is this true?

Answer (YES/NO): YES